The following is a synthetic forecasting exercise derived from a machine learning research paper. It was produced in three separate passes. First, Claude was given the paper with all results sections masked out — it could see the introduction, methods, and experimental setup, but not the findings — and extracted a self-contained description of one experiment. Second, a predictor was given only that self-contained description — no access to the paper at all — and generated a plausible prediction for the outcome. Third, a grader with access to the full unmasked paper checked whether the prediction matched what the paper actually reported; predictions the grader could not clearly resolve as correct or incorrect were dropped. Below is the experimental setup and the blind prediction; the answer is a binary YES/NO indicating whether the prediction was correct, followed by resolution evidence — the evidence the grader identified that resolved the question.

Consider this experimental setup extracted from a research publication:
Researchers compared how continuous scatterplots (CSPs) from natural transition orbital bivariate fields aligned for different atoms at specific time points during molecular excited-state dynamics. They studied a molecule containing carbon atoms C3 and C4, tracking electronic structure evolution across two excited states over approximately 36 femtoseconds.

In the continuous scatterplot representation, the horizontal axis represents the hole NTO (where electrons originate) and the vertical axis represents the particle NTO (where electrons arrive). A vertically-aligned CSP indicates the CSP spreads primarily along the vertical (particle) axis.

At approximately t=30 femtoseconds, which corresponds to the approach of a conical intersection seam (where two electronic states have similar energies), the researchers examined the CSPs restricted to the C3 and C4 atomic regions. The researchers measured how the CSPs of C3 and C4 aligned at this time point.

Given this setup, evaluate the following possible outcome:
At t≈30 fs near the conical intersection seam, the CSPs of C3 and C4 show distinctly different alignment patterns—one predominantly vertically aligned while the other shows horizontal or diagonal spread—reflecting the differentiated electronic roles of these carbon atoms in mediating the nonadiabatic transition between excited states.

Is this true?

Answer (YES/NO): NO